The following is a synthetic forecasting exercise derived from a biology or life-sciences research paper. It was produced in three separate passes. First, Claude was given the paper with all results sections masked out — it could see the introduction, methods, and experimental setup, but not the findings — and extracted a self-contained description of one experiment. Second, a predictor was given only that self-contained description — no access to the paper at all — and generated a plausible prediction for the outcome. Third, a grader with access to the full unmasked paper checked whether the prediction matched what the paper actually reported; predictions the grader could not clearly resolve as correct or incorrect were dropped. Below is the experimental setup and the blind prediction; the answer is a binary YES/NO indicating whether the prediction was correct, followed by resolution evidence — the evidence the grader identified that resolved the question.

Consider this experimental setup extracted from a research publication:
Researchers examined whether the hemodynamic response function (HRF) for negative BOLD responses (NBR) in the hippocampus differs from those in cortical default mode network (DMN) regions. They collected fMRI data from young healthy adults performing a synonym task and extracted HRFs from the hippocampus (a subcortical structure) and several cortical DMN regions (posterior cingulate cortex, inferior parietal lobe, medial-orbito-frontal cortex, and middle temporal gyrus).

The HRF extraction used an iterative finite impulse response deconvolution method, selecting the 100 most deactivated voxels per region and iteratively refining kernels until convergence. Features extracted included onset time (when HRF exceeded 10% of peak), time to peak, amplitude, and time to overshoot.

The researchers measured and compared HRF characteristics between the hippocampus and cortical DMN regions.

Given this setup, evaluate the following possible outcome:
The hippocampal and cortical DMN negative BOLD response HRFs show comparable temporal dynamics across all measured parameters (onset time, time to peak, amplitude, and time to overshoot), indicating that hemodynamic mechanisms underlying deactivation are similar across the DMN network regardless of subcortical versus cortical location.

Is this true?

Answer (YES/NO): NO